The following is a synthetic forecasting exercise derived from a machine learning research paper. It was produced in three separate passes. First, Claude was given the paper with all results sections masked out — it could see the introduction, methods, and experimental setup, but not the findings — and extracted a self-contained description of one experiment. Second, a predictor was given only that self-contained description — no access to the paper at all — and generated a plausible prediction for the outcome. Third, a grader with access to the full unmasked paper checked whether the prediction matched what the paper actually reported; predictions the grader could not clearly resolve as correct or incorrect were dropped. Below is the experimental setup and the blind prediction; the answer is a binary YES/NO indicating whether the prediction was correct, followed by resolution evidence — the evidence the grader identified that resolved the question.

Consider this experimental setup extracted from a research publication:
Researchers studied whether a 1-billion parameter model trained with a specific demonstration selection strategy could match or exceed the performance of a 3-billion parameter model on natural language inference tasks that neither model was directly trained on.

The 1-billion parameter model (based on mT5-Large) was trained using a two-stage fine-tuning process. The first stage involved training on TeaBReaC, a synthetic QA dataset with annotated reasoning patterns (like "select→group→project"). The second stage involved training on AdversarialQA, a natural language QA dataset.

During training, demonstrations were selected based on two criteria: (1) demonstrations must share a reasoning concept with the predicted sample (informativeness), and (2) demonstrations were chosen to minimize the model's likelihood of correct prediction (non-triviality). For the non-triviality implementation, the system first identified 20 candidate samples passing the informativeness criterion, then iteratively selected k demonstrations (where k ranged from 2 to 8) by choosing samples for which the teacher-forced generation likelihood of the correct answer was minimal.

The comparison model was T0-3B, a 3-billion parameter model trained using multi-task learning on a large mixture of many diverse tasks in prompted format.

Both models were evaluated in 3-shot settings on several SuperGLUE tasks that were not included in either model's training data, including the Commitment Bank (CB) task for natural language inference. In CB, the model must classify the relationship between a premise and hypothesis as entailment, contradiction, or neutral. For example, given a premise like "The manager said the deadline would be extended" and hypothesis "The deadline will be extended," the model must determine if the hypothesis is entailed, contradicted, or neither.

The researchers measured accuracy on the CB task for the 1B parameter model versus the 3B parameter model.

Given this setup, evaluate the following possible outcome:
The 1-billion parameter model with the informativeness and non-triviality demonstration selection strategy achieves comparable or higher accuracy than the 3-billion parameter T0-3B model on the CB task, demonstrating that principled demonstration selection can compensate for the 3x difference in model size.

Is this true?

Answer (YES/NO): YES